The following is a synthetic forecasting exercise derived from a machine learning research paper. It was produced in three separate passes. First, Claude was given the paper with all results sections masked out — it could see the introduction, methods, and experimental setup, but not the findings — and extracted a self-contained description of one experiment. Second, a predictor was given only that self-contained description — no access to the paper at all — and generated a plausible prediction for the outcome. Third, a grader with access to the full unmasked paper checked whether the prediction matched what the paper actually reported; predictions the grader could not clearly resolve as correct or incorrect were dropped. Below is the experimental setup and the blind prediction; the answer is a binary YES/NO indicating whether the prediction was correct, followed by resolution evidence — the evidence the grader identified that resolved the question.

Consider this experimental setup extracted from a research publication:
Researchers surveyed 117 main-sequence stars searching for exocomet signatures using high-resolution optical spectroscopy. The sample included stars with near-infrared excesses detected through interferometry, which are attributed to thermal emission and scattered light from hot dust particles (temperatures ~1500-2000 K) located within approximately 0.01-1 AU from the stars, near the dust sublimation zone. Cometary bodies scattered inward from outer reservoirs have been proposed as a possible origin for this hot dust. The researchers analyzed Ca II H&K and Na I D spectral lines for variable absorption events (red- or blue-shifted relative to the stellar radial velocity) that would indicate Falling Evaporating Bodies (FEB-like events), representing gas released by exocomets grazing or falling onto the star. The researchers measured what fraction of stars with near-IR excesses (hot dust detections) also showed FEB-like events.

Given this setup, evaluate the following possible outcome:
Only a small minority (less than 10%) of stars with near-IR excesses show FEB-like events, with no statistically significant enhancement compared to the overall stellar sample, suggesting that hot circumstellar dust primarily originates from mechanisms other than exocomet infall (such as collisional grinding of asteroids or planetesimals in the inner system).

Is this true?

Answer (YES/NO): NO